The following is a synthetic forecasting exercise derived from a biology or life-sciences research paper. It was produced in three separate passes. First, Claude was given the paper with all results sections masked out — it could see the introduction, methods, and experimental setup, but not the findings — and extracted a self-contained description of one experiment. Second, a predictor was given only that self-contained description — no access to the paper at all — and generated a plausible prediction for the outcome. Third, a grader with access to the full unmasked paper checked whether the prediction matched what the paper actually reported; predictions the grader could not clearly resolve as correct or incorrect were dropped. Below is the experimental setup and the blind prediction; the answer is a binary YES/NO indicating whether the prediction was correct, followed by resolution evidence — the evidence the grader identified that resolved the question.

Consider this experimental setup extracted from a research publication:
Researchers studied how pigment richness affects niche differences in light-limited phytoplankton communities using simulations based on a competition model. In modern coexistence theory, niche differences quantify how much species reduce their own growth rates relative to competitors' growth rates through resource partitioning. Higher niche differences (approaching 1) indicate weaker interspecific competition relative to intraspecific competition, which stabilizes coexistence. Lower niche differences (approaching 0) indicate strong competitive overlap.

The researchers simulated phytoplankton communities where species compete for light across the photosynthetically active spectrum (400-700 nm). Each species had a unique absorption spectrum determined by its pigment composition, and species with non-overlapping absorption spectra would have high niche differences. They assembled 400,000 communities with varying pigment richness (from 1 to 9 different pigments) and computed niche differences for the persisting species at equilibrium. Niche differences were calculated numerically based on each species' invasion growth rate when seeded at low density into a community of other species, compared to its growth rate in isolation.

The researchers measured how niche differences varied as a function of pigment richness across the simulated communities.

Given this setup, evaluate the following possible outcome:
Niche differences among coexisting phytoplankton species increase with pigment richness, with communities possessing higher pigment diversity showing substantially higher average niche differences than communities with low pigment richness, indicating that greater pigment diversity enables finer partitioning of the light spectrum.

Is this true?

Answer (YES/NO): NO